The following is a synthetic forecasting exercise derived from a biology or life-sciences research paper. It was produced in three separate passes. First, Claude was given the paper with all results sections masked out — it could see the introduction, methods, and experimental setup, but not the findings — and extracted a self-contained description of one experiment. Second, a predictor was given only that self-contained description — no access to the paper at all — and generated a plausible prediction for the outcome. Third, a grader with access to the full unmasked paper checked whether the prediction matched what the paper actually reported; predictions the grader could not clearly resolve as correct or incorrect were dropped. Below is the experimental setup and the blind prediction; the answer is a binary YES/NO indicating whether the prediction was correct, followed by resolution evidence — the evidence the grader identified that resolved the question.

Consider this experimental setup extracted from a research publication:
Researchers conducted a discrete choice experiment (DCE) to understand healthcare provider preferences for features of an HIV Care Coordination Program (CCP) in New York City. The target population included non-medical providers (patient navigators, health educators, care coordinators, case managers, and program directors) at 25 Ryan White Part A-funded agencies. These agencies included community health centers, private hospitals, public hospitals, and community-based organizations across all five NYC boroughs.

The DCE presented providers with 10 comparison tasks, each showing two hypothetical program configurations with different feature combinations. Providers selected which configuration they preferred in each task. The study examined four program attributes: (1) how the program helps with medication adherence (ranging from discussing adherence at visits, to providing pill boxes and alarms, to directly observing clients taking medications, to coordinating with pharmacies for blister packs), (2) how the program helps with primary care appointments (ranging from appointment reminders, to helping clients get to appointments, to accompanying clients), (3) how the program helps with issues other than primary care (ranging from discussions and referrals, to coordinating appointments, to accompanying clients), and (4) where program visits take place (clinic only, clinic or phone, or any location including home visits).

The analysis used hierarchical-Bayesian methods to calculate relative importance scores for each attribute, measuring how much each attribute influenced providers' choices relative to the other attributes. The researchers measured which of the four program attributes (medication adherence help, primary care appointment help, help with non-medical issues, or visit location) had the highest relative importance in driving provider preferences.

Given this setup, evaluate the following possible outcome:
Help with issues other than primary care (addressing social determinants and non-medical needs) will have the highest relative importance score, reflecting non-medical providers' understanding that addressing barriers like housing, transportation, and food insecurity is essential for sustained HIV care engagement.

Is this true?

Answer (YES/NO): NO